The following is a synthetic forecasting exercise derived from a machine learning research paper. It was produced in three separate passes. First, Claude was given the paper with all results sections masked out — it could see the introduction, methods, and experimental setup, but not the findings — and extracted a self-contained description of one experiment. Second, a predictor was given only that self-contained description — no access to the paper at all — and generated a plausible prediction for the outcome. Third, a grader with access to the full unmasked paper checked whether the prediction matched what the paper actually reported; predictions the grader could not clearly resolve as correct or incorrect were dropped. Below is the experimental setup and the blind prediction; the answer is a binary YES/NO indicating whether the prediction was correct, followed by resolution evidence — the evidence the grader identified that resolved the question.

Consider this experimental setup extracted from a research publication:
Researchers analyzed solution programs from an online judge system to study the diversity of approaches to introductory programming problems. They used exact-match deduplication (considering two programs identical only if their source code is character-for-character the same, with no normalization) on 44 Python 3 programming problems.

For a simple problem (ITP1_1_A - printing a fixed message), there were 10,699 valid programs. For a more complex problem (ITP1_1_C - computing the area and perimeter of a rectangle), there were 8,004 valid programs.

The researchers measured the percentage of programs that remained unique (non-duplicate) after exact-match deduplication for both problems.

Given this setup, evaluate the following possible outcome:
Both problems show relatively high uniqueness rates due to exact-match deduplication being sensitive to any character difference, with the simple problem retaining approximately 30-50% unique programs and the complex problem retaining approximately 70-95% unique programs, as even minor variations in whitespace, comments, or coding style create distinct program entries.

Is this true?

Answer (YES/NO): NO